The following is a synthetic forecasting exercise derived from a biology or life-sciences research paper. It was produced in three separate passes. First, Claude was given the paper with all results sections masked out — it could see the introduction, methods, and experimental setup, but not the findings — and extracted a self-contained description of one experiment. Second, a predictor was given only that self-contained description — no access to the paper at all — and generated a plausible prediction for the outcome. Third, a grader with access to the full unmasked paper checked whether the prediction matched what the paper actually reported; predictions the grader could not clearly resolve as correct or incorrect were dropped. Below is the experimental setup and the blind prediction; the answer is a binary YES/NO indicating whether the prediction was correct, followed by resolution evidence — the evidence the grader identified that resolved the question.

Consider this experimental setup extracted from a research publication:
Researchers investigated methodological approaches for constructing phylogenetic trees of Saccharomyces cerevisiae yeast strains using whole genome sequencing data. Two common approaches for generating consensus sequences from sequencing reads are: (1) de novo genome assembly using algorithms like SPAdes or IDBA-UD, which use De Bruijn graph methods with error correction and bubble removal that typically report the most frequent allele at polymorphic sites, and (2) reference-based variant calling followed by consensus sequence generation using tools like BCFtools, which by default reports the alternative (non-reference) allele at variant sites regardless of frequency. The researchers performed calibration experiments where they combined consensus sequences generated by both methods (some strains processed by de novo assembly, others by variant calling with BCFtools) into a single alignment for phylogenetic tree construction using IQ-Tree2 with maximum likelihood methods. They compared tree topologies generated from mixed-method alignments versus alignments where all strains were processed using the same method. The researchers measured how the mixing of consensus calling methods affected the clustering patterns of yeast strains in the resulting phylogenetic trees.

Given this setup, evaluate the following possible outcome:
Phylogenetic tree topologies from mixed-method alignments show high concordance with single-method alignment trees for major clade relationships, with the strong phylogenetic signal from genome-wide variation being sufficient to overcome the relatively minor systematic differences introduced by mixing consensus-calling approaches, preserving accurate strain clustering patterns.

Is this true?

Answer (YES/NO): NO